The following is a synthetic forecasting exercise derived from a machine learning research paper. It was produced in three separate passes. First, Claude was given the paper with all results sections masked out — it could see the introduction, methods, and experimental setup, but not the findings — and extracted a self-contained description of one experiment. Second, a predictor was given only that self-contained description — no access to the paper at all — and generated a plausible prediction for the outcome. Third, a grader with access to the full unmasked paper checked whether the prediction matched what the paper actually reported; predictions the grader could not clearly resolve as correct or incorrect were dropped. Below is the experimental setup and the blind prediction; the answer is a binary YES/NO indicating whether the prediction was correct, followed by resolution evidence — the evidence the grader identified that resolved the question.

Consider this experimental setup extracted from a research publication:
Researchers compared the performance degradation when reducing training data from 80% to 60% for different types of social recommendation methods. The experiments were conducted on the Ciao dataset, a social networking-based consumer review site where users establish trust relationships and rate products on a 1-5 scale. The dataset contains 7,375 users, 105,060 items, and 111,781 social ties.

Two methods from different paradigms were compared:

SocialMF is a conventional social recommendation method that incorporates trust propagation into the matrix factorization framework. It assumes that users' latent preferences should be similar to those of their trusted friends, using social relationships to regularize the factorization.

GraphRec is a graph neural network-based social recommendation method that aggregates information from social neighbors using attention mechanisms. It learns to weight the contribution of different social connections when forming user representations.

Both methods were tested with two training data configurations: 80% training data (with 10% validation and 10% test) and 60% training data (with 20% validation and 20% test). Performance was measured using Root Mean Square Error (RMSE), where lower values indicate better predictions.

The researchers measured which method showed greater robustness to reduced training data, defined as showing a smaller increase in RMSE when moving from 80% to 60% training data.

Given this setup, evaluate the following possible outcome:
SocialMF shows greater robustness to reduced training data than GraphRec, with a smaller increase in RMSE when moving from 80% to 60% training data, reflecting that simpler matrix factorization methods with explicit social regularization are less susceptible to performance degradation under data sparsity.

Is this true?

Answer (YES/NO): YES